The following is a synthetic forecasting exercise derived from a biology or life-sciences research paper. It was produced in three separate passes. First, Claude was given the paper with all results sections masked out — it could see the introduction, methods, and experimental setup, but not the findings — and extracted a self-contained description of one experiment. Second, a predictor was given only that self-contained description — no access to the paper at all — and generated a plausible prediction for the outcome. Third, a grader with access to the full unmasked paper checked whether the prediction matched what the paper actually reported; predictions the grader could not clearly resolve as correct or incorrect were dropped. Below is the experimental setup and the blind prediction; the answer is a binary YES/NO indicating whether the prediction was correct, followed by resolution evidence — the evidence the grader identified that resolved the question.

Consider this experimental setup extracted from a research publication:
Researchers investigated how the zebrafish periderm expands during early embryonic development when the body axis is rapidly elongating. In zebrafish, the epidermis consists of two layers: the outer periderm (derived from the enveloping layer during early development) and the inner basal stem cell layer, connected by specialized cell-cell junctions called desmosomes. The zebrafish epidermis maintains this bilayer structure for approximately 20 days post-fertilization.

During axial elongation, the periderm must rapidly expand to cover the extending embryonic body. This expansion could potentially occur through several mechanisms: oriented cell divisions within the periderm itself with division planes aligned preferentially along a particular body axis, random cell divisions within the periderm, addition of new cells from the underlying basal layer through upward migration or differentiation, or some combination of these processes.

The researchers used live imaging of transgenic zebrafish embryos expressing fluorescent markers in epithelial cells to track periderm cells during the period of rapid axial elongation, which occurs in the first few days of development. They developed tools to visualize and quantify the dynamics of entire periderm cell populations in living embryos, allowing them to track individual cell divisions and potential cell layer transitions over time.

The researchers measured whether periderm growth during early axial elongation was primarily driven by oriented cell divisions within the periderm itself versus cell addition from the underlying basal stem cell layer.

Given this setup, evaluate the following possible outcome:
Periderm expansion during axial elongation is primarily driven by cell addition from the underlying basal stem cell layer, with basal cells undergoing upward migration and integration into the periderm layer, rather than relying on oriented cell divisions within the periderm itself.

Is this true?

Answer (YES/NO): NO